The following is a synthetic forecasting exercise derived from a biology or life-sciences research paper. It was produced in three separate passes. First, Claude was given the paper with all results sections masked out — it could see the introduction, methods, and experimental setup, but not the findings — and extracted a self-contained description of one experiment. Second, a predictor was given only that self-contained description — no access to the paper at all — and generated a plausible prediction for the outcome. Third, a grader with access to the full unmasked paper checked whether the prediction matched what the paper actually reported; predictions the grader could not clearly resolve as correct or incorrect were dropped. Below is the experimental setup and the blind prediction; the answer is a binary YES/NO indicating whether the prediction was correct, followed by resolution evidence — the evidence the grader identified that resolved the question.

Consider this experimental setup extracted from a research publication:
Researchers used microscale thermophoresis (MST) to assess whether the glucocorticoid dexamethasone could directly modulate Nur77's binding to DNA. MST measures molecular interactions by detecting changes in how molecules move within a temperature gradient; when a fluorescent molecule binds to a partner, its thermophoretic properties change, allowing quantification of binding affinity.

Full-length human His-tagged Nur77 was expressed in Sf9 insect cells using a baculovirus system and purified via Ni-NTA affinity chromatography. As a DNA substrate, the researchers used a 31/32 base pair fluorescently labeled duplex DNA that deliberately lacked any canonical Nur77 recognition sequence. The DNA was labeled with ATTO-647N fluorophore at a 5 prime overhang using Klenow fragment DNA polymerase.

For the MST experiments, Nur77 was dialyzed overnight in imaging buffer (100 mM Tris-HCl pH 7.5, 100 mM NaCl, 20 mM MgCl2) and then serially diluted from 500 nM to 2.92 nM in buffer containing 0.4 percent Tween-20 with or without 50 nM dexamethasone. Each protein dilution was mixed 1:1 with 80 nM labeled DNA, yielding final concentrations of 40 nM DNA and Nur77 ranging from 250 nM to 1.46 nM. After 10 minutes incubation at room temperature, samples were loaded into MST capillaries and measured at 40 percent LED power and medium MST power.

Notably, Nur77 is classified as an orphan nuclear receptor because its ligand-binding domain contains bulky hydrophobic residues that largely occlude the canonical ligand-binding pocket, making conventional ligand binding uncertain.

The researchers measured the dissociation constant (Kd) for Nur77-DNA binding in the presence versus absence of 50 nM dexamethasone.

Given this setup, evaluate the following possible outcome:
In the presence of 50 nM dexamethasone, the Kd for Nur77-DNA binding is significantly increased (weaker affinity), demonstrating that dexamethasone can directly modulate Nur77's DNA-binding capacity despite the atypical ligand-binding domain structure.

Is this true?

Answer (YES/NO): YES